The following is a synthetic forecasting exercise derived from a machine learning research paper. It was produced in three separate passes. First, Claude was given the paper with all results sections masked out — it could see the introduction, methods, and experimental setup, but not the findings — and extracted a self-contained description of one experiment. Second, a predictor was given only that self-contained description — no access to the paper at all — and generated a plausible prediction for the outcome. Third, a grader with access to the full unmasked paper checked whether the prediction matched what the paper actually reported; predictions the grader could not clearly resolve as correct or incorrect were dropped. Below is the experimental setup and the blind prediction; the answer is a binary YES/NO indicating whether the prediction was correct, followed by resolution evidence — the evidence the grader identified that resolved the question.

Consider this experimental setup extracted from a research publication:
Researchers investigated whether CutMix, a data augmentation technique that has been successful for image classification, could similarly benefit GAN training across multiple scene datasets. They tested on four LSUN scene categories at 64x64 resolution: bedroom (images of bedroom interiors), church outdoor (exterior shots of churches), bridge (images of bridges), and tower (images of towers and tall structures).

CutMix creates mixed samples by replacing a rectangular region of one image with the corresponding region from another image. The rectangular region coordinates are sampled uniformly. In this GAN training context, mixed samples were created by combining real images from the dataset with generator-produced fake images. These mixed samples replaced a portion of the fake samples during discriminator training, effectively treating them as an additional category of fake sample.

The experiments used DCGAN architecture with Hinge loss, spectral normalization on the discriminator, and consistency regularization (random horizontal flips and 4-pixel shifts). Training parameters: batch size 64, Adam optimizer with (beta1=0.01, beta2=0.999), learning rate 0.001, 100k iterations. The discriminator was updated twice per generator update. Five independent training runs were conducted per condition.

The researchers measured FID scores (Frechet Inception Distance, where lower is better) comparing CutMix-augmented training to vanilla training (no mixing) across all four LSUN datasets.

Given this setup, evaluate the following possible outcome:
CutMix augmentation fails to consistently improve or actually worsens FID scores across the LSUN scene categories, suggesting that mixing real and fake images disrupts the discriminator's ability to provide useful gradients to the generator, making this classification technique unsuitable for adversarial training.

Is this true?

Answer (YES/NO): YES